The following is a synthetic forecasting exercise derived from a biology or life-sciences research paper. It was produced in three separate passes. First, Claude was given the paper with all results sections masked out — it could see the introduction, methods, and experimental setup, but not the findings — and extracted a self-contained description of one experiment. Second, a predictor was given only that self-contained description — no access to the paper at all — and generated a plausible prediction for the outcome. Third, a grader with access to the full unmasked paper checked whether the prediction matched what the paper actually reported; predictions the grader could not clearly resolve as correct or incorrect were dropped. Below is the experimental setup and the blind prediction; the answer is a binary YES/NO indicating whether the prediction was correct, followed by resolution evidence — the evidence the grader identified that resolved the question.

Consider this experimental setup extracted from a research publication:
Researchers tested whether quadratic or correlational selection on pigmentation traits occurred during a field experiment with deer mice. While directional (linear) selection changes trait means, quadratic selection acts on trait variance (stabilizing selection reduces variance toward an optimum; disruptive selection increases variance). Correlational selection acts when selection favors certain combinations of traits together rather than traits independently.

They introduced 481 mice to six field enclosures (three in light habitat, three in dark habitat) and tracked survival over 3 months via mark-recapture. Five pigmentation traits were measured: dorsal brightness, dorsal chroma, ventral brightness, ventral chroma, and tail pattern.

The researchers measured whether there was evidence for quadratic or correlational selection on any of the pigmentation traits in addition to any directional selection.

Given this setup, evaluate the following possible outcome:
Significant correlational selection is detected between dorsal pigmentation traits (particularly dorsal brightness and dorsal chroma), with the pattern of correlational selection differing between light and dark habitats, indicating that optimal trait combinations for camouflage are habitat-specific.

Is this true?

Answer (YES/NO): NO